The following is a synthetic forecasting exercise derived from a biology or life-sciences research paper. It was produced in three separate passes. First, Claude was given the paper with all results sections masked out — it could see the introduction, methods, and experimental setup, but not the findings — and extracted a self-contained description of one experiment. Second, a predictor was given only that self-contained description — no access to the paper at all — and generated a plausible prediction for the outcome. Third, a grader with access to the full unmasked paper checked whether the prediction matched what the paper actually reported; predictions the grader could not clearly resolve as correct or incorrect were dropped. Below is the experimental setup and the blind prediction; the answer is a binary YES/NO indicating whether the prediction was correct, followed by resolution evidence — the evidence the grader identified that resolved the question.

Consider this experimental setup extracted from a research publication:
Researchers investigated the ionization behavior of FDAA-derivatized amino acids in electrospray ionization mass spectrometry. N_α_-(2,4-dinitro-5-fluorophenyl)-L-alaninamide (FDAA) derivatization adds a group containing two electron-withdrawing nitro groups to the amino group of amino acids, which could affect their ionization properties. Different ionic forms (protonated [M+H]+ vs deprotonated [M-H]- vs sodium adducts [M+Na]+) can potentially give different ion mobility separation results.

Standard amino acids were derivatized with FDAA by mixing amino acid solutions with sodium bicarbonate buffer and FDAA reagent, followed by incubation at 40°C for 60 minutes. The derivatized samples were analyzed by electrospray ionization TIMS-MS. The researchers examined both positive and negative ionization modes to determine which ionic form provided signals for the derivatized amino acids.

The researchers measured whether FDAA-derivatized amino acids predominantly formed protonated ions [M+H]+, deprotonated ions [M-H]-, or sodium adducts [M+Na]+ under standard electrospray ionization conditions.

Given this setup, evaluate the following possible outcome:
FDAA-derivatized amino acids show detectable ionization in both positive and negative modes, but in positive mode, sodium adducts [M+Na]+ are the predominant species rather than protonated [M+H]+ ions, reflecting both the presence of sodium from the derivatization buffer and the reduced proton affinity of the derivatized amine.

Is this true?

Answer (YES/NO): NO